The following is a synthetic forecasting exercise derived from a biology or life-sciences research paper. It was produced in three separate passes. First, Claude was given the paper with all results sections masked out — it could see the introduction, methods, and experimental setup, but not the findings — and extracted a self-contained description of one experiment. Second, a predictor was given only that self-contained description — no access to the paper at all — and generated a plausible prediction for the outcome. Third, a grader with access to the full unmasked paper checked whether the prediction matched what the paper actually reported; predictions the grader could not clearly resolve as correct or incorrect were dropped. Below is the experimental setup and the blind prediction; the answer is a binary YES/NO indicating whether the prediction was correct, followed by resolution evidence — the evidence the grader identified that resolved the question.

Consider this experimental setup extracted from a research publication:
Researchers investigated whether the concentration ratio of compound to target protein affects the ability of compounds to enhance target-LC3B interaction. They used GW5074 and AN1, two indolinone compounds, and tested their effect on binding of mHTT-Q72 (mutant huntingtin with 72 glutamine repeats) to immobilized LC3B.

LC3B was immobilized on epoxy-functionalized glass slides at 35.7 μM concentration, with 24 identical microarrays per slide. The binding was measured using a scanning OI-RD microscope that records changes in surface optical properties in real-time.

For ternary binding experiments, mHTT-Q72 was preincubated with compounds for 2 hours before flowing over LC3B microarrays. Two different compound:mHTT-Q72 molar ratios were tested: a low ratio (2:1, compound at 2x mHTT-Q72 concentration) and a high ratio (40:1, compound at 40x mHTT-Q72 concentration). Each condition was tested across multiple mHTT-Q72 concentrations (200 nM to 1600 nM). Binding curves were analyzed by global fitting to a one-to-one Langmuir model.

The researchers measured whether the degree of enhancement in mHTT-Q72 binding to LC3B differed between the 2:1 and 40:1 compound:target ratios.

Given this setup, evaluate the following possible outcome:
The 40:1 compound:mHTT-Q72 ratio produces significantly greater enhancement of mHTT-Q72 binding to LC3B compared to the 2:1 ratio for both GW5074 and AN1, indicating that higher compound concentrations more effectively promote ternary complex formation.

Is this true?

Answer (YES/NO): NO